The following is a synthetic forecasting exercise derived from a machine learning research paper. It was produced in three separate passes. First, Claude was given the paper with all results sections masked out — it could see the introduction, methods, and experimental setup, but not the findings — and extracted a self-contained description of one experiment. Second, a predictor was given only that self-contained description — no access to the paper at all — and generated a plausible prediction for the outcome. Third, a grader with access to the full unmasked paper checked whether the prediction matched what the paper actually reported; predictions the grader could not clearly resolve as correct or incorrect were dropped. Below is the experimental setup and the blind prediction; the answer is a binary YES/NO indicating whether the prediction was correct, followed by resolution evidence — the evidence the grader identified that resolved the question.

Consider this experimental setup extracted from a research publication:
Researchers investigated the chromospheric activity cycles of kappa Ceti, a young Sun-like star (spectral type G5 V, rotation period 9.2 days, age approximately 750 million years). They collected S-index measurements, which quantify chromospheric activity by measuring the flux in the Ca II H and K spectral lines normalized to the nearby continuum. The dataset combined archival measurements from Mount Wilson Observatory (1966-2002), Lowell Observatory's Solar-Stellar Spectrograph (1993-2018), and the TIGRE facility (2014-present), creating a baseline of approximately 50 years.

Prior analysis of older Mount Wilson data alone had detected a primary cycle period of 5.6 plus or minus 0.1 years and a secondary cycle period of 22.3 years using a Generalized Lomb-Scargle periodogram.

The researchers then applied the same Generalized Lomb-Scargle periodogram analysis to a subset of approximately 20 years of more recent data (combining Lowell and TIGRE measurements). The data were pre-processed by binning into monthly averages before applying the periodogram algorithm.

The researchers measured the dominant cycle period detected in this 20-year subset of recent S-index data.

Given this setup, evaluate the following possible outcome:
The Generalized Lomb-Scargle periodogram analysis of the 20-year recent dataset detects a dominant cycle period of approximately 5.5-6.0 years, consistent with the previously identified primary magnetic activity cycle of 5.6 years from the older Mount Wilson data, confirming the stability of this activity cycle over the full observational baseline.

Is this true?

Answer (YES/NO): NO